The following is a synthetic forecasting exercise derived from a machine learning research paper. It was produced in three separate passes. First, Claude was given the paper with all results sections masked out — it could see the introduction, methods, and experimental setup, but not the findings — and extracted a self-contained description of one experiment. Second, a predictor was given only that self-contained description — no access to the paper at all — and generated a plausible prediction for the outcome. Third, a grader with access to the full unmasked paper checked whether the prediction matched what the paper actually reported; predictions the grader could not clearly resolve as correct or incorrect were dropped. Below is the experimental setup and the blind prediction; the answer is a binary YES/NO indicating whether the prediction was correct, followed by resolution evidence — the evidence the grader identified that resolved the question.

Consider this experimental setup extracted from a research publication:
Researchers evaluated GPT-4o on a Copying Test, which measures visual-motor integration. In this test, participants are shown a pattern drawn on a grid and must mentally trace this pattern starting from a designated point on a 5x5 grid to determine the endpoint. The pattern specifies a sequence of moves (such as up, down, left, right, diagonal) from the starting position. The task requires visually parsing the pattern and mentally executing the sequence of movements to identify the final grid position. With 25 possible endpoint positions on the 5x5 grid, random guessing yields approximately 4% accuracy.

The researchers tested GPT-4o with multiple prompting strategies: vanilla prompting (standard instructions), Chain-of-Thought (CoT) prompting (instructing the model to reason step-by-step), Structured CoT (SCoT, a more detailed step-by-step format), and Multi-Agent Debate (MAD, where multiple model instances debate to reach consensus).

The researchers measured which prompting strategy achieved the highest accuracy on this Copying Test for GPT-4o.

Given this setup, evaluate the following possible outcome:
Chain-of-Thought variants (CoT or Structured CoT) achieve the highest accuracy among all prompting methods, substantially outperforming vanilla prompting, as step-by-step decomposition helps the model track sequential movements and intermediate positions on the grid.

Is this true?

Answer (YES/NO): YES